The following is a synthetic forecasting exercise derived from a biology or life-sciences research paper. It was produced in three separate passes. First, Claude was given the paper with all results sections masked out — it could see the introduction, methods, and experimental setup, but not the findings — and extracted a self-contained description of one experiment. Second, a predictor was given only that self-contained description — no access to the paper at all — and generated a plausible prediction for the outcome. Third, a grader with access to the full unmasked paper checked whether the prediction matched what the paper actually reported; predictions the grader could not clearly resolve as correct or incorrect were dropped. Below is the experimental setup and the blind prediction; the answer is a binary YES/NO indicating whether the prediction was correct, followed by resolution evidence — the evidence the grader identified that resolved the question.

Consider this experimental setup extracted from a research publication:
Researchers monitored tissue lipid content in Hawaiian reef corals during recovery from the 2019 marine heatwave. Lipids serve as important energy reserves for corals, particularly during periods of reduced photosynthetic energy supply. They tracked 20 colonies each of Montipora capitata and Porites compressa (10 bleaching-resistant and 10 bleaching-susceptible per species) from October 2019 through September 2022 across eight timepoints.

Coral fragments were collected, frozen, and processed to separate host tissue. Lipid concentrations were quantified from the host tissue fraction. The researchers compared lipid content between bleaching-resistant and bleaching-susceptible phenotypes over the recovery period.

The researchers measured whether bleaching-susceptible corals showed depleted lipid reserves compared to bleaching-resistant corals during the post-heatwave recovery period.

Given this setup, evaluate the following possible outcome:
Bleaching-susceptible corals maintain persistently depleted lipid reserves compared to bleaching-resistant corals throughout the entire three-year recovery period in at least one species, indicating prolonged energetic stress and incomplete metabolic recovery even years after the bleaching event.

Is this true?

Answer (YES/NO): NO